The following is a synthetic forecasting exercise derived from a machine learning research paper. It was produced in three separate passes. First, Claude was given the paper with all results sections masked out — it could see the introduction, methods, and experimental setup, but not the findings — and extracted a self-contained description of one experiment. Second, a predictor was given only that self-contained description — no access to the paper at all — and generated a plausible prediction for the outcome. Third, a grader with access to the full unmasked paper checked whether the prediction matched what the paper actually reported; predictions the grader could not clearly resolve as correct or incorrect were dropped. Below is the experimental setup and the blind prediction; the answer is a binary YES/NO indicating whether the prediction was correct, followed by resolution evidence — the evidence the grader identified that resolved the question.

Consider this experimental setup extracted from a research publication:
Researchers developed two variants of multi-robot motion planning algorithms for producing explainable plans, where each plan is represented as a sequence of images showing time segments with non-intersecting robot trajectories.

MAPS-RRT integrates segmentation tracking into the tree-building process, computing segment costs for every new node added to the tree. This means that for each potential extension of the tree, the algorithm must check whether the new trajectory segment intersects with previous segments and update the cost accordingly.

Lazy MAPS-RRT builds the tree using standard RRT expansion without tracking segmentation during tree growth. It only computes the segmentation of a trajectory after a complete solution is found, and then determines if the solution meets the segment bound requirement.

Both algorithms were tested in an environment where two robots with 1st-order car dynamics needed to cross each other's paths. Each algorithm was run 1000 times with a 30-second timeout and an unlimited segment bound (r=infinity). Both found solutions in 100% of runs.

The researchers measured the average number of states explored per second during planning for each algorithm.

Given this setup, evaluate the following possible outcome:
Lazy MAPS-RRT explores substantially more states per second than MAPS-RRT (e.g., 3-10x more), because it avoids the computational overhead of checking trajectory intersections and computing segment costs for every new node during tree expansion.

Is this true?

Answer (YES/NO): NO